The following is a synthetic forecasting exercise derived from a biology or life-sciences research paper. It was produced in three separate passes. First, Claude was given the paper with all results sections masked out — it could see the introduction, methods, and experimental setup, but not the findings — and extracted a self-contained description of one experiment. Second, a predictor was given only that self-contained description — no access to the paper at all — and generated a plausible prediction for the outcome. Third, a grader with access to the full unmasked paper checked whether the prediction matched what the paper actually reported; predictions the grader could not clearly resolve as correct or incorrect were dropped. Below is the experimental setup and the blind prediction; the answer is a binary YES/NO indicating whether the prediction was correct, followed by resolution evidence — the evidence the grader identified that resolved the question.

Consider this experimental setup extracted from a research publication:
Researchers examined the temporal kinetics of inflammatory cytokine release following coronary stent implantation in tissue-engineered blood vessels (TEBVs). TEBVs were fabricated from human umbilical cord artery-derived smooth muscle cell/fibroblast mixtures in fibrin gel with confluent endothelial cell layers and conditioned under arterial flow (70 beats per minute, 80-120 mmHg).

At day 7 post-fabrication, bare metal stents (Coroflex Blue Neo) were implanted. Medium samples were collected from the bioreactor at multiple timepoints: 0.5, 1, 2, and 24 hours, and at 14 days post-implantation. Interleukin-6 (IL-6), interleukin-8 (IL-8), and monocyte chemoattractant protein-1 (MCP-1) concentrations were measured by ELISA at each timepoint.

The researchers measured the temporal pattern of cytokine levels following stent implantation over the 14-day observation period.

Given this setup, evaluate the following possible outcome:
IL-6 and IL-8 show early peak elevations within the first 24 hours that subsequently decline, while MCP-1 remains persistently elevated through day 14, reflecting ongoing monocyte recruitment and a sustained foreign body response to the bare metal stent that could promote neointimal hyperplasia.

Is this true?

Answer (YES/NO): NO